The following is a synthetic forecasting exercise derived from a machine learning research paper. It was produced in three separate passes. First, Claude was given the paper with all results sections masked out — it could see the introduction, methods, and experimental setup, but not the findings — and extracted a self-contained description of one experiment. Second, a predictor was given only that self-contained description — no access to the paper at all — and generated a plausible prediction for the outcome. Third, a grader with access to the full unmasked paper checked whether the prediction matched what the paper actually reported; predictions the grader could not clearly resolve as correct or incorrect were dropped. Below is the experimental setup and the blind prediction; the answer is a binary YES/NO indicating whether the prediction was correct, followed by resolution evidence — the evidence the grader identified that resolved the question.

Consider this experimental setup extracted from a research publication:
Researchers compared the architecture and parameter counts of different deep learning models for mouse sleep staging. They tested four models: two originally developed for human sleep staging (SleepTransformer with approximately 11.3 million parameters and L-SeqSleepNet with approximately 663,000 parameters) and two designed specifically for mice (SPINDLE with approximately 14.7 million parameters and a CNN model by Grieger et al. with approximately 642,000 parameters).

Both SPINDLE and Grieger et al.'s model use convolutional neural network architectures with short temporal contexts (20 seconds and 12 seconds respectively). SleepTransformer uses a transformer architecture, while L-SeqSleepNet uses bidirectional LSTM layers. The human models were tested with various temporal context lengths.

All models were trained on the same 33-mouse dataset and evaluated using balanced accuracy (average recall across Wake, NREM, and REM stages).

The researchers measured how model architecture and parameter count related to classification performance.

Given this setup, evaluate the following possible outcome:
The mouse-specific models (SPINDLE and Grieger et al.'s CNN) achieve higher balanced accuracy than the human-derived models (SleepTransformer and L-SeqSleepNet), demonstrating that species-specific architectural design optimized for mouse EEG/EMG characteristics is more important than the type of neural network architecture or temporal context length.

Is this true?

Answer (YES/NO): NO